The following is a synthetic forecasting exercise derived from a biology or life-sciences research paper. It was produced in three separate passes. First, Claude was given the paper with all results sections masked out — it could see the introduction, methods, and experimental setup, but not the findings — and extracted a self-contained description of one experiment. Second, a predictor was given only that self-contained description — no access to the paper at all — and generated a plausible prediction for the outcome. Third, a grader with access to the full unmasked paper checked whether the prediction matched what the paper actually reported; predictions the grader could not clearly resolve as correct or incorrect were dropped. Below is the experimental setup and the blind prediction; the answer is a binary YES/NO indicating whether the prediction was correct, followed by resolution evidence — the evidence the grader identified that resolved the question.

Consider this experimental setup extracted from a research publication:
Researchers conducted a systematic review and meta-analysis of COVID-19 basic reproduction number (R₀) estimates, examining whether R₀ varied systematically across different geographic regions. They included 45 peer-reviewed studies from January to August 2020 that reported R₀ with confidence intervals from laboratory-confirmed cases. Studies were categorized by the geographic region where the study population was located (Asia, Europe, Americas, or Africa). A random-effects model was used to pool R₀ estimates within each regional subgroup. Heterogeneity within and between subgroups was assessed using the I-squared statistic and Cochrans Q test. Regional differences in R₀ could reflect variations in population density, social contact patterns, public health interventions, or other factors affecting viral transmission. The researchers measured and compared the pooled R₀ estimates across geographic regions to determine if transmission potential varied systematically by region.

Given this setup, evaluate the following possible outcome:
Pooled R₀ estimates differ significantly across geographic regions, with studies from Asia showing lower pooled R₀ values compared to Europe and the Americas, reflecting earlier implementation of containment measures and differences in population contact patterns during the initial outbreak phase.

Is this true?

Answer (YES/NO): NO